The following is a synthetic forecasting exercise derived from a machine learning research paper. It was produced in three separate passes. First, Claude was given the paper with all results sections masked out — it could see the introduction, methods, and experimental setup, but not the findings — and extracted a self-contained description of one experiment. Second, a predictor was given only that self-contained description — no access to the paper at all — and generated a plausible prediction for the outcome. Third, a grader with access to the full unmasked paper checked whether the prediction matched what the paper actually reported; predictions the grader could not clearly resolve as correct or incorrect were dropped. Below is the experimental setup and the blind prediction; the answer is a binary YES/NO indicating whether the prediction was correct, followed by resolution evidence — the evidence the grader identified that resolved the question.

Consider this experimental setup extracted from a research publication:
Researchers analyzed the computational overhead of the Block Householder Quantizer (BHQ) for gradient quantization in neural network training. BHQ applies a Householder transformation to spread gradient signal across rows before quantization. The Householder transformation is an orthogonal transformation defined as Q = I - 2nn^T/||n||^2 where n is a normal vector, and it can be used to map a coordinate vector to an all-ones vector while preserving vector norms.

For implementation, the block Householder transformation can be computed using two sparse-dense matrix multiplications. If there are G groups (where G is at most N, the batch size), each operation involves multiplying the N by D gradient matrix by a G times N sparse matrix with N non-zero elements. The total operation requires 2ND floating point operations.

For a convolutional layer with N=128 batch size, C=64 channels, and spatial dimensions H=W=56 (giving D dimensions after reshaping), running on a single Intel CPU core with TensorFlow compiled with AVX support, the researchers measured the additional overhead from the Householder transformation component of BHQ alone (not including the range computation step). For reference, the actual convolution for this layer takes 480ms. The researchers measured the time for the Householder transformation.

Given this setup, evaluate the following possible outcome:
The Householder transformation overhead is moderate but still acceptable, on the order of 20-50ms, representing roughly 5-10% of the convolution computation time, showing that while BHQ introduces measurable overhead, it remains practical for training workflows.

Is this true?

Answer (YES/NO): NO